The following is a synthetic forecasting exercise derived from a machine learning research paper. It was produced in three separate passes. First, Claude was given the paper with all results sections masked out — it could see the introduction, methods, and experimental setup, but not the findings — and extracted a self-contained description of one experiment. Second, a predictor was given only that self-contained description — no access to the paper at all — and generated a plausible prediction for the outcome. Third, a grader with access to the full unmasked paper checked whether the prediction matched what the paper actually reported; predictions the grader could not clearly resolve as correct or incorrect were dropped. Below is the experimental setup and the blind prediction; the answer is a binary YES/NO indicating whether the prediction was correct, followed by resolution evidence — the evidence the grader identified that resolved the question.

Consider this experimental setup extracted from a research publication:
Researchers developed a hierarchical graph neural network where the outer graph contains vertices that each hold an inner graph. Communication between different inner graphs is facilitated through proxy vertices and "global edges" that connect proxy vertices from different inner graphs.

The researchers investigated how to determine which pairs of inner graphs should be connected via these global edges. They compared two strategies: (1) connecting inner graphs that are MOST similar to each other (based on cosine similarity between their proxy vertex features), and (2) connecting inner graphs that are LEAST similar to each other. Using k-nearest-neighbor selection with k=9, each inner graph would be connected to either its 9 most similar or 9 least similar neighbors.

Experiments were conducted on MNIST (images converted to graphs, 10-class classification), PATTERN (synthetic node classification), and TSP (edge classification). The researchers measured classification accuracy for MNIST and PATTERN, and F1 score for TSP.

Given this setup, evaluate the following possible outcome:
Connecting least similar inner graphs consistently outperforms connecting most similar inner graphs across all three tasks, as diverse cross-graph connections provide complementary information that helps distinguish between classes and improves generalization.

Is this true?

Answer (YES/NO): NO